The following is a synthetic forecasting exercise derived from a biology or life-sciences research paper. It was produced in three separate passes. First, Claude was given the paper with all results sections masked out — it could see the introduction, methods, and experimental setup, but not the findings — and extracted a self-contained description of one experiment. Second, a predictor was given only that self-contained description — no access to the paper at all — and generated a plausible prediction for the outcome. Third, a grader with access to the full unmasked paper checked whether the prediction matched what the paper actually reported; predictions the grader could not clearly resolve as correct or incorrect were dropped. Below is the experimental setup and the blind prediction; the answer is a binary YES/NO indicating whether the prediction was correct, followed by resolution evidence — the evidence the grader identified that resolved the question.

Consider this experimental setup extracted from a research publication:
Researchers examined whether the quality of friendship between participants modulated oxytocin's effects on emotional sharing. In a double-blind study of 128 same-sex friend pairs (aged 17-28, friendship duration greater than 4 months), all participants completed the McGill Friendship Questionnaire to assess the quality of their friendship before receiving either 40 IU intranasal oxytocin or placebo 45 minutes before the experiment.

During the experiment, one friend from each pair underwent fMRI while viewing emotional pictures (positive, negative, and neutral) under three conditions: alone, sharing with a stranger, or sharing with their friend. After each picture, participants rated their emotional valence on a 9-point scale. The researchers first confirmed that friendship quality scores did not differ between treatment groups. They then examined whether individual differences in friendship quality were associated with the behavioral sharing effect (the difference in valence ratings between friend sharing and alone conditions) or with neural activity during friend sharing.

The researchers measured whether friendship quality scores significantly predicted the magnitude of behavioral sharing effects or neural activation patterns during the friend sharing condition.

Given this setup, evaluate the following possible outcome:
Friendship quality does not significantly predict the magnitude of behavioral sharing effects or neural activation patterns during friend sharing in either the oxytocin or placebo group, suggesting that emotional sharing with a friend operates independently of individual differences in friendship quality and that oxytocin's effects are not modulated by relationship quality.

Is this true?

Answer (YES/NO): NO